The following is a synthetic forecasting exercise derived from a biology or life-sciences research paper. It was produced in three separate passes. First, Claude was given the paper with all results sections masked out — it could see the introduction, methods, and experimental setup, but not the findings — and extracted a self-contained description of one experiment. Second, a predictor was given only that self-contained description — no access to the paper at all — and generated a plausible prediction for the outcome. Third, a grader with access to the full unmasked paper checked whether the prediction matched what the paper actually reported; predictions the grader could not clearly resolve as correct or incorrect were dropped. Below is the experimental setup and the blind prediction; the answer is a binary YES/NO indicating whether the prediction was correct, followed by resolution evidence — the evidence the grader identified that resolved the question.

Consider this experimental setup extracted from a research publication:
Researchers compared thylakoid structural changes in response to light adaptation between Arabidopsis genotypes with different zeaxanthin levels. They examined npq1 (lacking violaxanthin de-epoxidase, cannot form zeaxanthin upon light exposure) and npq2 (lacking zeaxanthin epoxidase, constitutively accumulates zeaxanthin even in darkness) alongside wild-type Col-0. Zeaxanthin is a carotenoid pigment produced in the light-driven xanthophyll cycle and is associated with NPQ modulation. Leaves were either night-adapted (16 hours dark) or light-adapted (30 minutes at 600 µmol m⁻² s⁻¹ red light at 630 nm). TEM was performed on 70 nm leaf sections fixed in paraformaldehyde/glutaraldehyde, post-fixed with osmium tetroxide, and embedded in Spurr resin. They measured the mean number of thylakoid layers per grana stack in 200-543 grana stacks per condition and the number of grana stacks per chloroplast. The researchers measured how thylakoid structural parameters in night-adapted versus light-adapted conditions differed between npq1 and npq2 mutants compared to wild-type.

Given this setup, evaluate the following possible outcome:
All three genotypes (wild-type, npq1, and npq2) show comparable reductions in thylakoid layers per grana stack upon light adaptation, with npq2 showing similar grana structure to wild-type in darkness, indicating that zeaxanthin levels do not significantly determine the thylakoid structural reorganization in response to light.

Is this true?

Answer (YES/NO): NO